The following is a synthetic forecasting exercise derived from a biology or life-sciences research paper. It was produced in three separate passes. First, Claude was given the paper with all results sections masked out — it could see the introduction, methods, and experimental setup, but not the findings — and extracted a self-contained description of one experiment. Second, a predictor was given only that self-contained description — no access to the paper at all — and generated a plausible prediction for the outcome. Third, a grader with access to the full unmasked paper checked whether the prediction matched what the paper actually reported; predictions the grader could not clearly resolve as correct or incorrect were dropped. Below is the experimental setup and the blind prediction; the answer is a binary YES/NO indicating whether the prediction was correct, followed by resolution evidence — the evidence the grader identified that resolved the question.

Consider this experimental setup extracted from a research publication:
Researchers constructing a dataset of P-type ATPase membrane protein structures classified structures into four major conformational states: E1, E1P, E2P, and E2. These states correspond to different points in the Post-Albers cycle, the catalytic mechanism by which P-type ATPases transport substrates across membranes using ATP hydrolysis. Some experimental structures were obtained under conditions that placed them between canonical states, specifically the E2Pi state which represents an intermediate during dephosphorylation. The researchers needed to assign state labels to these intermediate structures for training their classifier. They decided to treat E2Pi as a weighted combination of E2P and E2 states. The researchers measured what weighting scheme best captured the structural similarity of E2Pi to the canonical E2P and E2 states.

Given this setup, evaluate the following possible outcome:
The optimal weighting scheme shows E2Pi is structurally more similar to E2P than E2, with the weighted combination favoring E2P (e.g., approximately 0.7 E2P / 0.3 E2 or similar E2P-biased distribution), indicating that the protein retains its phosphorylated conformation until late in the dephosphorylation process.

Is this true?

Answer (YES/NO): YES